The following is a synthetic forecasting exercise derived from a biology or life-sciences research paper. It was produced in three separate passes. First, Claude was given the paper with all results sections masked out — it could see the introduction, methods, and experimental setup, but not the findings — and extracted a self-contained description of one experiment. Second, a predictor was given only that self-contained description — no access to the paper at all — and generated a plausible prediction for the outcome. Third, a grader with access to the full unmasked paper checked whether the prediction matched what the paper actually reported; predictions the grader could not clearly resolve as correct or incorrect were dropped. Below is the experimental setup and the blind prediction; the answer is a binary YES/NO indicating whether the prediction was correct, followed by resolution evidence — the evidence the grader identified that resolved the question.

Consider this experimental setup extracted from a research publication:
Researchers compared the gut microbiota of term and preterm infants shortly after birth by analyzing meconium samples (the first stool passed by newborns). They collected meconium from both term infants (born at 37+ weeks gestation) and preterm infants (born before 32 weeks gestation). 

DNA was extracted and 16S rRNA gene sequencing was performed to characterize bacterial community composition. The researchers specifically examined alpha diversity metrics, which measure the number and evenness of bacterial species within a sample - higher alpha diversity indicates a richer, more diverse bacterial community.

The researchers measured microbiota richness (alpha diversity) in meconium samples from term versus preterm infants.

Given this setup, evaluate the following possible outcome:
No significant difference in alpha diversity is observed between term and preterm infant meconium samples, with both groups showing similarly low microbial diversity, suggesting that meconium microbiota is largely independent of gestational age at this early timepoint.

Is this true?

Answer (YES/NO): NO